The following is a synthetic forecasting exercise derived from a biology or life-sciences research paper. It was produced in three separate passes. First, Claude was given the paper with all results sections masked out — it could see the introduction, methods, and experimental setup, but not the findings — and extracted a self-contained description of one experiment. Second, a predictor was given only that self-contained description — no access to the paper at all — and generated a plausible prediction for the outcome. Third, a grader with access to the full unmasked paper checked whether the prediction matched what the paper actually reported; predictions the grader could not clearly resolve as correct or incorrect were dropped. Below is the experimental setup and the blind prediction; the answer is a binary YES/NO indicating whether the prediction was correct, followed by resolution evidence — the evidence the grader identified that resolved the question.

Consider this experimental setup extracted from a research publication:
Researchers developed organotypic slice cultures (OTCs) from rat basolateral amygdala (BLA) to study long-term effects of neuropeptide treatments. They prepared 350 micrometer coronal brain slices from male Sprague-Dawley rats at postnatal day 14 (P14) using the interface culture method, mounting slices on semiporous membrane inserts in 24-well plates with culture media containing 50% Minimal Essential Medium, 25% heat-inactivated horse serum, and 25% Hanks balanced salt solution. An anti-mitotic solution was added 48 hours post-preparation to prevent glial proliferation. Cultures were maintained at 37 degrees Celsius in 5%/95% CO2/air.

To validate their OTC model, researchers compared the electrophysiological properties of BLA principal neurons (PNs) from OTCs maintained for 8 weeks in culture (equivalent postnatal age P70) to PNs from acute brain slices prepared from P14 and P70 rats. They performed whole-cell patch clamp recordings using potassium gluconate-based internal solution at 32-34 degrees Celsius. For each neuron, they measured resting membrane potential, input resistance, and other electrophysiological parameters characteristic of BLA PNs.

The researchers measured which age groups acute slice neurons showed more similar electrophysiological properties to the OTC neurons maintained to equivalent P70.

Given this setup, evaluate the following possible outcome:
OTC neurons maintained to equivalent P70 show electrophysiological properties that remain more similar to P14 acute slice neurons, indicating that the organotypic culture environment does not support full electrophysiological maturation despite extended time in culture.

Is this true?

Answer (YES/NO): NO